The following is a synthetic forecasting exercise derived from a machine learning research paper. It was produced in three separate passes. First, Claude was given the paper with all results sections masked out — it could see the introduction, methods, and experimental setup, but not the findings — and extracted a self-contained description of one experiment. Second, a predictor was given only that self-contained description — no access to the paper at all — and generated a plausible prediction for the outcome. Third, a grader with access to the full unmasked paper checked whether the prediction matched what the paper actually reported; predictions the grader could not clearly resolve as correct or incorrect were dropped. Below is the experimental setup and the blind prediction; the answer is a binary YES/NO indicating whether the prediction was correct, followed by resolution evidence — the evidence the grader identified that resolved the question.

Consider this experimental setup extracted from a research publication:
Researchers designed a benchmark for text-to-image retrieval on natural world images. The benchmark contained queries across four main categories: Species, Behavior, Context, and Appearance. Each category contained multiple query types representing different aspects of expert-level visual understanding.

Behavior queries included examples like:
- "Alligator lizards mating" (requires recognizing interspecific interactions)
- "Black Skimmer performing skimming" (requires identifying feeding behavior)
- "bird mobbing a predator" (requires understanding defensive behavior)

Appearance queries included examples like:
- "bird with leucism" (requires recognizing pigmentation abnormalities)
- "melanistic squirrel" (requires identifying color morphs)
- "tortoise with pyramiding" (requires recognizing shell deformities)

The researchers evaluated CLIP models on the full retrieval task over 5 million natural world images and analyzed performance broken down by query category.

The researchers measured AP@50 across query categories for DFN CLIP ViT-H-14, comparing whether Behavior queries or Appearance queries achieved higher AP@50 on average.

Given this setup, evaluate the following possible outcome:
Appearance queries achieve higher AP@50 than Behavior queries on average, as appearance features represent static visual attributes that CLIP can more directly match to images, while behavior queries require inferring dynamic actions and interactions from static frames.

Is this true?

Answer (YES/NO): NO